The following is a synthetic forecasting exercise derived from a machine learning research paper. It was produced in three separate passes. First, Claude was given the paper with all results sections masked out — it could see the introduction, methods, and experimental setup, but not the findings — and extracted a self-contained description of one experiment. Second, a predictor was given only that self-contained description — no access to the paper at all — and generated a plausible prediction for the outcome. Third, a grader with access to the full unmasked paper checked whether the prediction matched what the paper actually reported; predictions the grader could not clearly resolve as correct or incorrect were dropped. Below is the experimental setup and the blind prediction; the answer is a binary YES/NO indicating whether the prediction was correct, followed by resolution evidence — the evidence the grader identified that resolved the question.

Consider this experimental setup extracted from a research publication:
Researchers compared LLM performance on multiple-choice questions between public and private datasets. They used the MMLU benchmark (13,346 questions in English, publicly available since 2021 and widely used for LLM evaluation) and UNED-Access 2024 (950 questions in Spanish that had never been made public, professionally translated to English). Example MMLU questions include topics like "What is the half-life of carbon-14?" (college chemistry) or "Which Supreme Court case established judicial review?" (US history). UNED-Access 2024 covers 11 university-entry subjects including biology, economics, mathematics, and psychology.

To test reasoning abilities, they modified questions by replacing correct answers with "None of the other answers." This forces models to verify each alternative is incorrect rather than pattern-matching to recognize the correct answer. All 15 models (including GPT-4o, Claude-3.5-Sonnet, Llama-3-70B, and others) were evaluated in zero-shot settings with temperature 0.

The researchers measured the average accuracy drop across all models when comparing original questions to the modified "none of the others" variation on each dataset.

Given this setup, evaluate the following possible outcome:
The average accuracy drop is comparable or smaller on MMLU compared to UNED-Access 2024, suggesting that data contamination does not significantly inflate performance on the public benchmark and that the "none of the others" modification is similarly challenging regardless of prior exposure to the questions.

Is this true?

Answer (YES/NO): NO